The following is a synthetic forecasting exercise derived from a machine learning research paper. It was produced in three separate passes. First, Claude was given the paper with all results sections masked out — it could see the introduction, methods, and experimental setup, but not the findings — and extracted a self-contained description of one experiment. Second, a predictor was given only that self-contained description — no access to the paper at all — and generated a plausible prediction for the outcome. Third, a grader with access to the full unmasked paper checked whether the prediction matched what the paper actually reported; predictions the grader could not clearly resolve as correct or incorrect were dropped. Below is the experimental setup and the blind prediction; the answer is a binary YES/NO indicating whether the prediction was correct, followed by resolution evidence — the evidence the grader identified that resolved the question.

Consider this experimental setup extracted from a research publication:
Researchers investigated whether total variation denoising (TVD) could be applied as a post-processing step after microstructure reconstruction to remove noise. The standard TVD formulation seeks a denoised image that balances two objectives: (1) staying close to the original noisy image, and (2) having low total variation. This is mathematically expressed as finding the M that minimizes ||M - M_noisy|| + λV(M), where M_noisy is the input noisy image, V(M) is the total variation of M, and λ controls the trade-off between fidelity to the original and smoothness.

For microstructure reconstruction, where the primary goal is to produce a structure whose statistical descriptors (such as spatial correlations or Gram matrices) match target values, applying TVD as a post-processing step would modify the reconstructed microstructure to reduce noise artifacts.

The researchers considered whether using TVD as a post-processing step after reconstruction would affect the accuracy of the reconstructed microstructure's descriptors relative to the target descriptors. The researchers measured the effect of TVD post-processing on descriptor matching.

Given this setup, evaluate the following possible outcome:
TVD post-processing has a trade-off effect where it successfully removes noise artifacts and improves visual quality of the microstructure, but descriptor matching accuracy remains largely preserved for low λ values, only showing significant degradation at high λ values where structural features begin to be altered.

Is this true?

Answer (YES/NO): NO